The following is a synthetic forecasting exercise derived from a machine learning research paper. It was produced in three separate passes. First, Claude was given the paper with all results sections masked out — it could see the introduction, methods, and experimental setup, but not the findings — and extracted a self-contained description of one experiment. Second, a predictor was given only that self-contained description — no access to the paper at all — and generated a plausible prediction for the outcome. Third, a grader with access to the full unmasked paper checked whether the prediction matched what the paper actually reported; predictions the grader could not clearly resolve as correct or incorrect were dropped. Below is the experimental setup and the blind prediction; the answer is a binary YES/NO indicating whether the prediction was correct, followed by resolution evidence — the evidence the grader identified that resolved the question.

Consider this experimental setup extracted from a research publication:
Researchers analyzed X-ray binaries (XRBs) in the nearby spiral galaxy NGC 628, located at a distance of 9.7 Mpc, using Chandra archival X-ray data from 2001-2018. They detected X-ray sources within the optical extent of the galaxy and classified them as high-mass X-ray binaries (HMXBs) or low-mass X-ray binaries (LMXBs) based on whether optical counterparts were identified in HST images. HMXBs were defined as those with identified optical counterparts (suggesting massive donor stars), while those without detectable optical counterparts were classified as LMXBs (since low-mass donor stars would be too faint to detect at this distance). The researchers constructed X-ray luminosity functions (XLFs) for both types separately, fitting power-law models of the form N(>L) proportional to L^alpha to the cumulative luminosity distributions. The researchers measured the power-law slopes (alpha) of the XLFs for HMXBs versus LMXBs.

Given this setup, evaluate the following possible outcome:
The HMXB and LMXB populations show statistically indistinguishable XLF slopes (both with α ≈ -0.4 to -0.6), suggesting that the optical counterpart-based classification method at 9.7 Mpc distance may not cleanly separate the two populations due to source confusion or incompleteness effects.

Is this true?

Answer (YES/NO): NO